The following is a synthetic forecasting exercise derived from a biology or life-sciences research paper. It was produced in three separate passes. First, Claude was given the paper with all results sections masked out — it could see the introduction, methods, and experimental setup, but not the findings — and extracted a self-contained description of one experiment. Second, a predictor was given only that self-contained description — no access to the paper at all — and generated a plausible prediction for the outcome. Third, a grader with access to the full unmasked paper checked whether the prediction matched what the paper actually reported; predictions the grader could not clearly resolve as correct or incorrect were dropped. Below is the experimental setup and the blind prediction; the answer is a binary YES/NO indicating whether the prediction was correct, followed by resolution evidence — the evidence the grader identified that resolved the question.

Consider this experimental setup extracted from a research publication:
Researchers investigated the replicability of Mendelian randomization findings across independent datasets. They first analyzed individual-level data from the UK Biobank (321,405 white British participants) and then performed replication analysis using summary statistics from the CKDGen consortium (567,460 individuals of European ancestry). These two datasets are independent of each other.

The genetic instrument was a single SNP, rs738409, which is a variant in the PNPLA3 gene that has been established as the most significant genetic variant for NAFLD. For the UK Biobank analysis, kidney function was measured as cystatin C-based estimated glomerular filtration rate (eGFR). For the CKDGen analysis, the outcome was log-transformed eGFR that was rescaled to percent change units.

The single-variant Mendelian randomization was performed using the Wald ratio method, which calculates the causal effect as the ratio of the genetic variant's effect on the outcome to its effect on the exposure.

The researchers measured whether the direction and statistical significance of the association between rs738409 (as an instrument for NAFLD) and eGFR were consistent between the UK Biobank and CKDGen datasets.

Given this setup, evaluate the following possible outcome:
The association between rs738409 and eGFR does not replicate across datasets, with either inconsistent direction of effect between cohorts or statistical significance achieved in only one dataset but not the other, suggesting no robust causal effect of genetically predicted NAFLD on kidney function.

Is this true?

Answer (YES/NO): NO